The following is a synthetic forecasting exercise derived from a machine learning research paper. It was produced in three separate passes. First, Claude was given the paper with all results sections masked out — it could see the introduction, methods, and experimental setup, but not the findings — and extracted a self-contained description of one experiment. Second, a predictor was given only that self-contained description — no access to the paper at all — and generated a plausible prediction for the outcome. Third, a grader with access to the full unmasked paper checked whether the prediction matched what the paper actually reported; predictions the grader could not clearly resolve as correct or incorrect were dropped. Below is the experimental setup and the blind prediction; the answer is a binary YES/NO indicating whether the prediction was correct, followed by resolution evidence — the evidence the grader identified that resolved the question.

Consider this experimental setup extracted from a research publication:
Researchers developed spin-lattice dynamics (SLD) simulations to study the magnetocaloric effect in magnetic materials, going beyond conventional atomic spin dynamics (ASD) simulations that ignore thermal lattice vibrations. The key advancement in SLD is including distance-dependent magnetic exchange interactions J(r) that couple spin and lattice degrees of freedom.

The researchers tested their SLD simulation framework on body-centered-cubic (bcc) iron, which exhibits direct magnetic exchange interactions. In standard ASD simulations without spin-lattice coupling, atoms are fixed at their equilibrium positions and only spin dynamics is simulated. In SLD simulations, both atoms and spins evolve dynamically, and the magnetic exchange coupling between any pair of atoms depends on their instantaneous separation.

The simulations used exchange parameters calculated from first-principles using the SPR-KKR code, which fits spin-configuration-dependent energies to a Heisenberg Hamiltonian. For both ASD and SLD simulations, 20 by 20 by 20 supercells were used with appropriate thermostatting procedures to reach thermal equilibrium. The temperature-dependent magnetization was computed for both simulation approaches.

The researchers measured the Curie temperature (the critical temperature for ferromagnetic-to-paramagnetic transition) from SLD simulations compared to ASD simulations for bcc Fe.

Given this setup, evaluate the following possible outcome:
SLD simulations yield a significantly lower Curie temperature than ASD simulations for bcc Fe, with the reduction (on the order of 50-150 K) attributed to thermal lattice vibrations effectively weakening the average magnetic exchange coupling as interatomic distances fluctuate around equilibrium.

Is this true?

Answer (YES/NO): NO